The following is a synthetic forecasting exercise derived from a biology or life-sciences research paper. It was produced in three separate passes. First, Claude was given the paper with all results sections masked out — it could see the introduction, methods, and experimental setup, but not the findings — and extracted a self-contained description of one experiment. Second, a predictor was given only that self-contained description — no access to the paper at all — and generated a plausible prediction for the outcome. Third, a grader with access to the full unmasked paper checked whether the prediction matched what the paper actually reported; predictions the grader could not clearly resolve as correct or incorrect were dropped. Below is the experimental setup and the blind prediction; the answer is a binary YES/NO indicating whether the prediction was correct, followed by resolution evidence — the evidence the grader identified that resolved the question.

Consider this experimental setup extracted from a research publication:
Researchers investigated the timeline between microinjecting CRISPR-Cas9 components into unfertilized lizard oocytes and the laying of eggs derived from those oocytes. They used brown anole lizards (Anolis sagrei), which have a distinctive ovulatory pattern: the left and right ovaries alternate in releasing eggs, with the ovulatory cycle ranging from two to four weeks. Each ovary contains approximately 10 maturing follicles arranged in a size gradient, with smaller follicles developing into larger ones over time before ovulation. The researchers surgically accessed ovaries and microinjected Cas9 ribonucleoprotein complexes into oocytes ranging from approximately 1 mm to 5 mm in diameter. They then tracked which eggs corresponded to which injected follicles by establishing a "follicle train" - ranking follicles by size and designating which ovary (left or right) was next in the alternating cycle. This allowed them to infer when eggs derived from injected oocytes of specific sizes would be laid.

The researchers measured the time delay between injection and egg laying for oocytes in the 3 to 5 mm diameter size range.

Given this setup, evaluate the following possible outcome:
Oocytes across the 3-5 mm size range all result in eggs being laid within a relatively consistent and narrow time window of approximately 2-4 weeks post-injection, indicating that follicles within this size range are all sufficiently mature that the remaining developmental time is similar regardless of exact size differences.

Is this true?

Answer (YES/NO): NO